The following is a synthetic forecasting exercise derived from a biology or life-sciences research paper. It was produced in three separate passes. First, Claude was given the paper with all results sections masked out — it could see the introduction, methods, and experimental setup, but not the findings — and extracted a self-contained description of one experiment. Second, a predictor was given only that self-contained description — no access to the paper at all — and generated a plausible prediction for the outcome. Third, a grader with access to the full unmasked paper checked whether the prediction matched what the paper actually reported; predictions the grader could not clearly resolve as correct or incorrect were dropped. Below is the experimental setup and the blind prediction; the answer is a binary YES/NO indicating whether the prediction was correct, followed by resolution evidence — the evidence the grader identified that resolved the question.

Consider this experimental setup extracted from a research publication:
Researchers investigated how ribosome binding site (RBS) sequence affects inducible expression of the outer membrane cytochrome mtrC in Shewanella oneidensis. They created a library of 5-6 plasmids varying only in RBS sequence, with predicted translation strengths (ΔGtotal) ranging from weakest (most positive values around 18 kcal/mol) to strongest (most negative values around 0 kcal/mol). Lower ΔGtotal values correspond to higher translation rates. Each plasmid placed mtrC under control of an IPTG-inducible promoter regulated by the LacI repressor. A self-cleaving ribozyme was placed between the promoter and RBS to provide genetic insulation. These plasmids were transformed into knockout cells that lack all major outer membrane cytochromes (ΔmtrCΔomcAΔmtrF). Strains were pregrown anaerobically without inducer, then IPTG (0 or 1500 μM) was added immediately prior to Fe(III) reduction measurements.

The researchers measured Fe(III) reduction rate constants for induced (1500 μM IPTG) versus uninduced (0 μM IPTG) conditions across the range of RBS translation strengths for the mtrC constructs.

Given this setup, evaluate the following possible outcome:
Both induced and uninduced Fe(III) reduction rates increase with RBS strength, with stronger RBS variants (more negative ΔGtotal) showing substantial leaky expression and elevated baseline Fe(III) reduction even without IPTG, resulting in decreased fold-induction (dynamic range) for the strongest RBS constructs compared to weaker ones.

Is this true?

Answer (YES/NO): NO